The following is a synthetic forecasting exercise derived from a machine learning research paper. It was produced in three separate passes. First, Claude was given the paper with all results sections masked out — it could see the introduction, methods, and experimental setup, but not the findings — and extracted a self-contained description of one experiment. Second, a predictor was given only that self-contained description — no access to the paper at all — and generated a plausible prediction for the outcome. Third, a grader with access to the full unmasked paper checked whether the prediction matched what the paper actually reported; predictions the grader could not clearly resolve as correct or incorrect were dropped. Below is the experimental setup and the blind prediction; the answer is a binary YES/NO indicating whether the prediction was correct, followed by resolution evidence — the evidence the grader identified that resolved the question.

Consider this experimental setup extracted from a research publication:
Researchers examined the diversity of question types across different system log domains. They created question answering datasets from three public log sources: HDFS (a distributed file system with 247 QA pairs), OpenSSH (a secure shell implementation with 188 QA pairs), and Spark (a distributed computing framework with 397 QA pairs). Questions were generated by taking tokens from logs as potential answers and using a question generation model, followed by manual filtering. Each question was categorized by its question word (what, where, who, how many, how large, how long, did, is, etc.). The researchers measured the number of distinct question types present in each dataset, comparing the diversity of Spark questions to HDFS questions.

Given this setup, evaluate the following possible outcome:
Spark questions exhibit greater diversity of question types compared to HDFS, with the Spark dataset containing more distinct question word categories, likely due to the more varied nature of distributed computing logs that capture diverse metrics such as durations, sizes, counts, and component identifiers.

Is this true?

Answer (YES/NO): YES